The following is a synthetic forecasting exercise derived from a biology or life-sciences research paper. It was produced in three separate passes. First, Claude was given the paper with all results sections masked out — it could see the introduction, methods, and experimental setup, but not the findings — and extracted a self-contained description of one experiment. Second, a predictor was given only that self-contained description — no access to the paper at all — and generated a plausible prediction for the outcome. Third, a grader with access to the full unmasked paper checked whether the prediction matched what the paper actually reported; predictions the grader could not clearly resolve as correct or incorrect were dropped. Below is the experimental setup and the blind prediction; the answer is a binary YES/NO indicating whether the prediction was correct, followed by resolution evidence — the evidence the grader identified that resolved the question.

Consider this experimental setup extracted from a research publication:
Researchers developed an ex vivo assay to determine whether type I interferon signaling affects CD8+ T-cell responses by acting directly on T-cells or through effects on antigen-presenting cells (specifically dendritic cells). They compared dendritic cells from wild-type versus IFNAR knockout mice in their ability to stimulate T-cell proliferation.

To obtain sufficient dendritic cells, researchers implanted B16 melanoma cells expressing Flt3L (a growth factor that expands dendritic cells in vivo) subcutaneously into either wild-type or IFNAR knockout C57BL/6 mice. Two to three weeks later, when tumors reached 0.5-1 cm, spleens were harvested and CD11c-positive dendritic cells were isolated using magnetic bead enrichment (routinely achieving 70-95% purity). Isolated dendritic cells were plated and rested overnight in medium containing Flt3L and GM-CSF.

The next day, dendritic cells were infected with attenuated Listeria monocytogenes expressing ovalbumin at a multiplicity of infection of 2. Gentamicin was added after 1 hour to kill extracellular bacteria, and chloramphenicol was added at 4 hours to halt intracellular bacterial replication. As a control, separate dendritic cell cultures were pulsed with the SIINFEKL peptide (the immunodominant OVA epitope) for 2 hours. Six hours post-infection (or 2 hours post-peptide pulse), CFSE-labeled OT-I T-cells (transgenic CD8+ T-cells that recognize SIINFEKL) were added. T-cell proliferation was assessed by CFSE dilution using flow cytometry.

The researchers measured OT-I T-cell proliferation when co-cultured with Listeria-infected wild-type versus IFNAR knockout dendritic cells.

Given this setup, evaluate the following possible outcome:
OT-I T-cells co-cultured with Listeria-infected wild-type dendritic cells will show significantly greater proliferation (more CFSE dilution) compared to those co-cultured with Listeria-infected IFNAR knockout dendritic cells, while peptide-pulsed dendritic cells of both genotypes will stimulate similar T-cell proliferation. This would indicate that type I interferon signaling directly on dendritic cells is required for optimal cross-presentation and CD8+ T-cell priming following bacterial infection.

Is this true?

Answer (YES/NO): NO